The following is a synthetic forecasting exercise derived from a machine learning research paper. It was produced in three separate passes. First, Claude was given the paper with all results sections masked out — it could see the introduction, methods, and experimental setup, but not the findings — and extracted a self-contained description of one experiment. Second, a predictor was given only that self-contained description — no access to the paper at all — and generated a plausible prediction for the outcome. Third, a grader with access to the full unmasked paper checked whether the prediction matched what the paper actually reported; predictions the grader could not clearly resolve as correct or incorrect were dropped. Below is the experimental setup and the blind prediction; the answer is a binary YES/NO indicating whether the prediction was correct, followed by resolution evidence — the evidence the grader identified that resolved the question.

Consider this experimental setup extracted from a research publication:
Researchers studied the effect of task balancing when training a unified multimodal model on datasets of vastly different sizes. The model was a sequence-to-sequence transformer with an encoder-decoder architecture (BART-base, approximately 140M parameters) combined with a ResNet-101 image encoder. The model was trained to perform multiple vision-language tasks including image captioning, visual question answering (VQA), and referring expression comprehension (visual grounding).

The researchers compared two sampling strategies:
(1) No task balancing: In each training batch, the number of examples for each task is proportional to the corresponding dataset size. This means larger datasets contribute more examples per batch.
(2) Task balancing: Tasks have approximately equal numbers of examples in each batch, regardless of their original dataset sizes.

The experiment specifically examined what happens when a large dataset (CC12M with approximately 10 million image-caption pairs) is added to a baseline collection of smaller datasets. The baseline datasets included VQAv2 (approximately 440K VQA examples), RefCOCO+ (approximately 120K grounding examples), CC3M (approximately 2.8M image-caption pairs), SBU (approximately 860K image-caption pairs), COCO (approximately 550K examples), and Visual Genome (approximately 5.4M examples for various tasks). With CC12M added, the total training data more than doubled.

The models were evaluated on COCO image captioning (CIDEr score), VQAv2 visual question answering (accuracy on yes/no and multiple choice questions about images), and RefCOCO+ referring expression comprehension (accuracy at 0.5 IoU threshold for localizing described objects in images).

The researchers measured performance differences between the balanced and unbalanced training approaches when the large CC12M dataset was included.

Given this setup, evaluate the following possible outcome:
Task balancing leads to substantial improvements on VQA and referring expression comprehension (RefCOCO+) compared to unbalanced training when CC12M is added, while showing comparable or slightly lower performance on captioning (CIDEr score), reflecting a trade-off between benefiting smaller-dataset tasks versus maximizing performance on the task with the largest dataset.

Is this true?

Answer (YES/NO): NO